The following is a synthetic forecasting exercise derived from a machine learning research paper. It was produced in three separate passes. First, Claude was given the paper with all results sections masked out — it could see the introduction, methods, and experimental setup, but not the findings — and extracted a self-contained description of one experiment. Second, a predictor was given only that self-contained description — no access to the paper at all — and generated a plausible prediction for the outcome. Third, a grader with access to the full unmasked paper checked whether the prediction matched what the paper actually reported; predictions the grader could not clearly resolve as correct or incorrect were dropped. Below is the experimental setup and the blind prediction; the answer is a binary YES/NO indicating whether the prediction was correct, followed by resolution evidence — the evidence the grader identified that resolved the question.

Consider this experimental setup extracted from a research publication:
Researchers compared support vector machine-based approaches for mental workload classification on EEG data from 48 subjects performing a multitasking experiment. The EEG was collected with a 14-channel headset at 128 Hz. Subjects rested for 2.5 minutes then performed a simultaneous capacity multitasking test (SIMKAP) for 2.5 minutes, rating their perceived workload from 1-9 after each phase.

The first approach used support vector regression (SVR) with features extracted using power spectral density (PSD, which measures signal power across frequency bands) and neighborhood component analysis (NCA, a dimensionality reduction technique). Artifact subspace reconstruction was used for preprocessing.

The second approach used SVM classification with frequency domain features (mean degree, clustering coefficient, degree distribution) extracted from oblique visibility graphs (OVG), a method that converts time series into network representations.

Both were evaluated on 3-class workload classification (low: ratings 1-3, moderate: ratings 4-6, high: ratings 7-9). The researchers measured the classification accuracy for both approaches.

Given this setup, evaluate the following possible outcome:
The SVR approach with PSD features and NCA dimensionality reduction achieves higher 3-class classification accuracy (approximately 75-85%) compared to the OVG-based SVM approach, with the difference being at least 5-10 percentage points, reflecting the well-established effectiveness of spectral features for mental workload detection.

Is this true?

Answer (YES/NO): NO